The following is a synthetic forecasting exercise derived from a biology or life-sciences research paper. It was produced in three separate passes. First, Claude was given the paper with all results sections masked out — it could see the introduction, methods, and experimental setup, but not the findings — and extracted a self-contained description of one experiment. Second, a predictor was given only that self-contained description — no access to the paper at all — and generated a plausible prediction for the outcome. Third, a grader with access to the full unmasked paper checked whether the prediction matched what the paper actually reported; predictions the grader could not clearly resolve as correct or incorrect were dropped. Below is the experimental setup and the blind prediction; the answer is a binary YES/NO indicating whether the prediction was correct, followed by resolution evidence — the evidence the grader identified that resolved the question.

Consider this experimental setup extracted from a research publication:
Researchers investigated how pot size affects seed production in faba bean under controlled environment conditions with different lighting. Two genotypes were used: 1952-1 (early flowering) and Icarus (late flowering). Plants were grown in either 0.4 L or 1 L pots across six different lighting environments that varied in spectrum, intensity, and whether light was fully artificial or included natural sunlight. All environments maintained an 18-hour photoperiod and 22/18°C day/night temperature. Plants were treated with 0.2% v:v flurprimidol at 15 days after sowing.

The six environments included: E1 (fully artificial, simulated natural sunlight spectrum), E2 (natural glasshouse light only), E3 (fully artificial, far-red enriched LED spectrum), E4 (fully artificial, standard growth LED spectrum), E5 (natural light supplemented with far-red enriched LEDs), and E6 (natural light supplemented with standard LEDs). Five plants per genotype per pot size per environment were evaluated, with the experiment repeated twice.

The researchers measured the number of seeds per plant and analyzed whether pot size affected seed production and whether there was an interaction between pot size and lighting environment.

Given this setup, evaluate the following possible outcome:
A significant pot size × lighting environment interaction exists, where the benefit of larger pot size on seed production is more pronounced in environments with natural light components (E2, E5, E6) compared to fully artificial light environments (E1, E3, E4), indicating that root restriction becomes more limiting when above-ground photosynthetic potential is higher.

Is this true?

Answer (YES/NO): NO